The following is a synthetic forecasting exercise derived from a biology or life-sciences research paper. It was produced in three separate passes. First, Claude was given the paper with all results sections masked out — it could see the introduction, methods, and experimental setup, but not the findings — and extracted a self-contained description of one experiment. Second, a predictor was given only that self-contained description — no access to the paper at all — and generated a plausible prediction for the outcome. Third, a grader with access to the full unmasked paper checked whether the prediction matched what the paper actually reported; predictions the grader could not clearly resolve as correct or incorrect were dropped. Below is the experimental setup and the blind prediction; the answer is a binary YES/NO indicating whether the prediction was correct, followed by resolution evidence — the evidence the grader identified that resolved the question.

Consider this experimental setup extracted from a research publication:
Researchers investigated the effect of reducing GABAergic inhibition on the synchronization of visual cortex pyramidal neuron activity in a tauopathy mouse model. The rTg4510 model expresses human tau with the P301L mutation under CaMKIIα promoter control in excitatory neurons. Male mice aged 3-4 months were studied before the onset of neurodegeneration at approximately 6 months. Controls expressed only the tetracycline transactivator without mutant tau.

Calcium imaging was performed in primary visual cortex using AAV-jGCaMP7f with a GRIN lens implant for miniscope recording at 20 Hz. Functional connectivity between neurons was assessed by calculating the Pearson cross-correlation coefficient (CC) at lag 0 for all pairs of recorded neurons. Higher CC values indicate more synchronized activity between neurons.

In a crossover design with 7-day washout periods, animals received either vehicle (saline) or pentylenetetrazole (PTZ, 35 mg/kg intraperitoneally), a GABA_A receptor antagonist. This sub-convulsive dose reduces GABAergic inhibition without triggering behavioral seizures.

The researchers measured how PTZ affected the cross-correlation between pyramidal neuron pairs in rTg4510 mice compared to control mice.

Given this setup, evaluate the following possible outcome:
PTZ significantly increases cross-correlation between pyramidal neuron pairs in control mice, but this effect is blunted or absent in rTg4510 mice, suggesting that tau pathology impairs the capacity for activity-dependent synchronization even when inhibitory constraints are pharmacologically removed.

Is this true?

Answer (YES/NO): NO